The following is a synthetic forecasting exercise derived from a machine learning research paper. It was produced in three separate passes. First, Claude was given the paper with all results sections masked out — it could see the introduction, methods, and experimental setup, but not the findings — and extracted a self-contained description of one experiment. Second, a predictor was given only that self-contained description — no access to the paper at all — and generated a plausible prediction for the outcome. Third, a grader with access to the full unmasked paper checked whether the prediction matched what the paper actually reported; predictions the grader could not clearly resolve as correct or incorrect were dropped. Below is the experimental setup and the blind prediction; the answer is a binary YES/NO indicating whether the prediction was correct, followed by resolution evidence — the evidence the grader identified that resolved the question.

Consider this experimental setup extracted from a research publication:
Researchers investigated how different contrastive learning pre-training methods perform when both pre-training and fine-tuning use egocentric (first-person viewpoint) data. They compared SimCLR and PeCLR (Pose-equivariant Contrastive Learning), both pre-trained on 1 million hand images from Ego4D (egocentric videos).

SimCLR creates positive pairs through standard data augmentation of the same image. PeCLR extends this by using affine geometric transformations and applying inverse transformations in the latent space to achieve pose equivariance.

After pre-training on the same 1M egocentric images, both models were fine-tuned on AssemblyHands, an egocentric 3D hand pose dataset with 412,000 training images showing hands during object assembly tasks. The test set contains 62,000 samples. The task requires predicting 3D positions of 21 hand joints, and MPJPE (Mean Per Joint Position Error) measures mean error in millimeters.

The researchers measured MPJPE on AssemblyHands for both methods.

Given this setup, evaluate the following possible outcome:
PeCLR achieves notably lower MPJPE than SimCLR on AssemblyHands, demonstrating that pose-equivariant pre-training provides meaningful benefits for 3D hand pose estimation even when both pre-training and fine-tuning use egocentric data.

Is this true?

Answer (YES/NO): YES